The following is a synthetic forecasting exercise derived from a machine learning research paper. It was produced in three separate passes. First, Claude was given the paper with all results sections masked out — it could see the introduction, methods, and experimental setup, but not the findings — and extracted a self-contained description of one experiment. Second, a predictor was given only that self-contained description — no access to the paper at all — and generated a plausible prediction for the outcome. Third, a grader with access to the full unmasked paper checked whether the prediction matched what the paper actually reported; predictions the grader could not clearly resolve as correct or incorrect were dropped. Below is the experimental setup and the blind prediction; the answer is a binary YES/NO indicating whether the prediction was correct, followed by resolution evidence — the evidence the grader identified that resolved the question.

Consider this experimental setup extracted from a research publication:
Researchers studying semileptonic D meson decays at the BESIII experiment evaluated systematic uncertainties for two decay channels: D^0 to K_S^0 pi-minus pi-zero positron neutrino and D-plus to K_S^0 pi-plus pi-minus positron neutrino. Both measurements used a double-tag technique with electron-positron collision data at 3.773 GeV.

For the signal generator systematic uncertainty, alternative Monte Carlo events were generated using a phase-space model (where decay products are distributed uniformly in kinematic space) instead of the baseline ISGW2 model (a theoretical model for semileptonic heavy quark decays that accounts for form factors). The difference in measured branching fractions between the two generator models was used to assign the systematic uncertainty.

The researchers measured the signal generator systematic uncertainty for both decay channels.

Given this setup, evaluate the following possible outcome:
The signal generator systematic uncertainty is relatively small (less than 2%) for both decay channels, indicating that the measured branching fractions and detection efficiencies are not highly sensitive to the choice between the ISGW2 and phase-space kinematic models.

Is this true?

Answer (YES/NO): NO